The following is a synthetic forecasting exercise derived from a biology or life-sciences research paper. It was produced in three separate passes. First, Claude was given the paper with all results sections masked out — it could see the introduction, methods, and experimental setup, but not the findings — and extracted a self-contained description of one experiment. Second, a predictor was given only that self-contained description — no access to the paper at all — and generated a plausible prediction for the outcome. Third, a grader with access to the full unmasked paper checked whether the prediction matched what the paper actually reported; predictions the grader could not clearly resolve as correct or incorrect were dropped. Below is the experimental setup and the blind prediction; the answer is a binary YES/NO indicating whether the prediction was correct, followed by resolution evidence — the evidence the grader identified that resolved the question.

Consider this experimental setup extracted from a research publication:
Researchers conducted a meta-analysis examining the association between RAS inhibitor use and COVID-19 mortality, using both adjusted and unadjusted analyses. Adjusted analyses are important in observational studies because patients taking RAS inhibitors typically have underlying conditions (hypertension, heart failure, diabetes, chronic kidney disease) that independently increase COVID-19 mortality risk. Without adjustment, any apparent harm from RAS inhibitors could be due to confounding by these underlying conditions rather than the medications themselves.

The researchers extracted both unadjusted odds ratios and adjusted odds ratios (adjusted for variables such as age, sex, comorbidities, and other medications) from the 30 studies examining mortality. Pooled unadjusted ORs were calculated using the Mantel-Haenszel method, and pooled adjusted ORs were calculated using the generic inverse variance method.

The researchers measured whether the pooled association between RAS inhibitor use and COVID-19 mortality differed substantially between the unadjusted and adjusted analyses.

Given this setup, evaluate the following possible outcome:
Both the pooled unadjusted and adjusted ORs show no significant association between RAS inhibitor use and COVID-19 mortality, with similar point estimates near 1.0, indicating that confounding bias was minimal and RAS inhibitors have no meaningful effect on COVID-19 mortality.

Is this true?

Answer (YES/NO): NO